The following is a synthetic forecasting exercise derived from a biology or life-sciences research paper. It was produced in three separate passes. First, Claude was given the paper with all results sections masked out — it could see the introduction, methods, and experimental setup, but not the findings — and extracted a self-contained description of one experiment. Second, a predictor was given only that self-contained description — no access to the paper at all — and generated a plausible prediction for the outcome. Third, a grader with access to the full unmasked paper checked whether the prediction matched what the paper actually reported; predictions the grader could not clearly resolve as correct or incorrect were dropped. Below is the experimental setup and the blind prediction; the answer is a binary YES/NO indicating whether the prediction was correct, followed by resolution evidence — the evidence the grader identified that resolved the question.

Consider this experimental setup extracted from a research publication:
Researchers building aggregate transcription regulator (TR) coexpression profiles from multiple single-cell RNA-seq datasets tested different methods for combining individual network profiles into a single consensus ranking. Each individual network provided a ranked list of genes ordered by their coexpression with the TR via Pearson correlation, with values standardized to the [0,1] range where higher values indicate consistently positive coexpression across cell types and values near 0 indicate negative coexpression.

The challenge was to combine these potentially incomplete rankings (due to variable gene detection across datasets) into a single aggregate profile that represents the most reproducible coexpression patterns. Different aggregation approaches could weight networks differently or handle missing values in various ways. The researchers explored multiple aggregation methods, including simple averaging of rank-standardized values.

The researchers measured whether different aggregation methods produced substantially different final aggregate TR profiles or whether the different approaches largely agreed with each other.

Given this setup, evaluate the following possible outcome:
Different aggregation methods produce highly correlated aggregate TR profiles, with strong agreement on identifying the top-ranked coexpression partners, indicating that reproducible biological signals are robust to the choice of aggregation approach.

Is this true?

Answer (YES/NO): YES